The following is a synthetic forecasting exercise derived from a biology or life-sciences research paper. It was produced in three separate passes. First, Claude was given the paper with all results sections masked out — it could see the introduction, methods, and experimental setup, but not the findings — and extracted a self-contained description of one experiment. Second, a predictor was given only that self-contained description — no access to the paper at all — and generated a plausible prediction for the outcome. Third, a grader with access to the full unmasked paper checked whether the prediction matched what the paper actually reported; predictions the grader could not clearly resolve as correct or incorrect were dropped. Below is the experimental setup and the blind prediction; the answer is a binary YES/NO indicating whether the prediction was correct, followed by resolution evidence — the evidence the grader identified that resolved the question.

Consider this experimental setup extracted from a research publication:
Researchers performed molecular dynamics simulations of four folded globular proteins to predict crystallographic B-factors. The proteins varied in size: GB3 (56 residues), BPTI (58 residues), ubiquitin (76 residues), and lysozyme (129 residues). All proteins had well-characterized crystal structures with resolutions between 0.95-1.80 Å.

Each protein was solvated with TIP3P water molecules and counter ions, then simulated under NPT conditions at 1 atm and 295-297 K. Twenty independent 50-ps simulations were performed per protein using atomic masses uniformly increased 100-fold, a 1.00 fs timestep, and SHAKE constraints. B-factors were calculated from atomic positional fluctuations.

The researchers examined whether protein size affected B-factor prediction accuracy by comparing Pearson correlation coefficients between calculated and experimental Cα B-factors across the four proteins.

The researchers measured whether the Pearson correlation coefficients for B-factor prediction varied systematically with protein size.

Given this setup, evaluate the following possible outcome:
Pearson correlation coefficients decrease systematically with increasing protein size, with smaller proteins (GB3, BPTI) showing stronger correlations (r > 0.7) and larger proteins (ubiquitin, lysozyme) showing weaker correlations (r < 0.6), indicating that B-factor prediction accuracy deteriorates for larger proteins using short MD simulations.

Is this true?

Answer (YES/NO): NO